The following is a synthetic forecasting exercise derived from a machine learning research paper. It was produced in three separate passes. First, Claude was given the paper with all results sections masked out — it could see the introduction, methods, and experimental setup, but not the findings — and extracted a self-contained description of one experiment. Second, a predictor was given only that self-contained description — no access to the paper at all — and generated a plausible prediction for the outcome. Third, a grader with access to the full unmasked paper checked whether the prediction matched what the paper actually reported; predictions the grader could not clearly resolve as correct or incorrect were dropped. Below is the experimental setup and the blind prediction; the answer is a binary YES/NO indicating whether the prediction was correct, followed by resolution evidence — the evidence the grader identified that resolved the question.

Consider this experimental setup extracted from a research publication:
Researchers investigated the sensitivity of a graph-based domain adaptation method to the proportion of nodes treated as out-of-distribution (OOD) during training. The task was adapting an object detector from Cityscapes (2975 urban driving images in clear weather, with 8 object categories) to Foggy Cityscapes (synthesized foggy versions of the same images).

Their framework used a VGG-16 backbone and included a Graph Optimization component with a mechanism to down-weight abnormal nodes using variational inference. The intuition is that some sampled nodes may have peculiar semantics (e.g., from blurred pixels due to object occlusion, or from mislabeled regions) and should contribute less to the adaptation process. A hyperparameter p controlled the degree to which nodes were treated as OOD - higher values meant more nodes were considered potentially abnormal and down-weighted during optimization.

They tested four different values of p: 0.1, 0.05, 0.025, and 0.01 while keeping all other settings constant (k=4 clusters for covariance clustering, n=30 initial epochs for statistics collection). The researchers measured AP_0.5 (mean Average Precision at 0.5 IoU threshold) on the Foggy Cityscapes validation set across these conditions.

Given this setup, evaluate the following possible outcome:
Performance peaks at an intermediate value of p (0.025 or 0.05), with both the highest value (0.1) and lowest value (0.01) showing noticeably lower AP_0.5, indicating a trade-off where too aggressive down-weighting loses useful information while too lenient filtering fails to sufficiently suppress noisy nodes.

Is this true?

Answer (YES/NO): NO